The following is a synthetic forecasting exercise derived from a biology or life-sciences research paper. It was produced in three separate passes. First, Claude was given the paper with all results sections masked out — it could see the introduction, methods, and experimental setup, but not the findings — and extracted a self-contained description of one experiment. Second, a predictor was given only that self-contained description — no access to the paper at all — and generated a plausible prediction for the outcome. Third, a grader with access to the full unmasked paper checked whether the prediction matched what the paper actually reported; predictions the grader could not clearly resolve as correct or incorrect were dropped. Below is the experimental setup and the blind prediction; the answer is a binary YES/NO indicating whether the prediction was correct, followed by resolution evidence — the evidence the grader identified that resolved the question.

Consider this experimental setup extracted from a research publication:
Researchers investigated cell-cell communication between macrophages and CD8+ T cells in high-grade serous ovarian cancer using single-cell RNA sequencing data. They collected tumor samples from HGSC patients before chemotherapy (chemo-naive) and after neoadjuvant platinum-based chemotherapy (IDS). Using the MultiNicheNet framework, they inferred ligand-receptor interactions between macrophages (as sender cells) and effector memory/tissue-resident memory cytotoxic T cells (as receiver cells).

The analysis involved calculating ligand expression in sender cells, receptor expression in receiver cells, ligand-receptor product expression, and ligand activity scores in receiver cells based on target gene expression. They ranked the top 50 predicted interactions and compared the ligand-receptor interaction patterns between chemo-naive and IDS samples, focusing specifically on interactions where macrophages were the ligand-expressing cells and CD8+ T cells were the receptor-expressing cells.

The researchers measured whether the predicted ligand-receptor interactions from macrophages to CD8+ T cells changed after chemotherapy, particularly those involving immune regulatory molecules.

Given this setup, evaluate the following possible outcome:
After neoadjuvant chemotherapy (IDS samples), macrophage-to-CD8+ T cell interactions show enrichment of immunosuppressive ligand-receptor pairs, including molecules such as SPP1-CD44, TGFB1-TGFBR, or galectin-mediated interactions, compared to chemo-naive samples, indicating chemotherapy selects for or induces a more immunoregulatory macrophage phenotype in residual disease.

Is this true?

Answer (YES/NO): NO